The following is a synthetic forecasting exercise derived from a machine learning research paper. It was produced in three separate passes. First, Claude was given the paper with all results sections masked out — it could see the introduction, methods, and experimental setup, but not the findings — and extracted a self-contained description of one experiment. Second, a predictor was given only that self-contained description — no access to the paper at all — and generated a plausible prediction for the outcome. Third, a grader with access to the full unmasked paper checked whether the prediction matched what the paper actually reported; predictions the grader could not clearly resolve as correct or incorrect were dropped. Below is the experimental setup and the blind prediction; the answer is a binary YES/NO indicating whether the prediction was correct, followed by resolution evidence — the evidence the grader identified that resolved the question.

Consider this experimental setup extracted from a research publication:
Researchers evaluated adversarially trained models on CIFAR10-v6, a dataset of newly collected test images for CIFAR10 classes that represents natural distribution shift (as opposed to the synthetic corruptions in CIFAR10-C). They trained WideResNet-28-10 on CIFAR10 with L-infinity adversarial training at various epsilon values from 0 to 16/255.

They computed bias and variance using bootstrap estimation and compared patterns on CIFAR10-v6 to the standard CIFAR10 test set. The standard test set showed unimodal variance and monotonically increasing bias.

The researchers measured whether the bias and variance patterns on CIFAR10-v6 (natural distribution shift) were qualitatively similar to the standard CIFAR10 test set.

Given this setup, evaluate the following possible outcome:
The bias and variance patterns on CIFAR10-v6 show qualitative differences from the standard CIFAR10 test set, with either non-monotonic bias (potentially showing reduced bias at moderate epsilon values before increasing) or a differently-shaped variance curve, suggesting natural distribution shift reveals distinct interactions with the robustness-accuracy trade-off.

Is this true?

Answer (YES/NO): NO